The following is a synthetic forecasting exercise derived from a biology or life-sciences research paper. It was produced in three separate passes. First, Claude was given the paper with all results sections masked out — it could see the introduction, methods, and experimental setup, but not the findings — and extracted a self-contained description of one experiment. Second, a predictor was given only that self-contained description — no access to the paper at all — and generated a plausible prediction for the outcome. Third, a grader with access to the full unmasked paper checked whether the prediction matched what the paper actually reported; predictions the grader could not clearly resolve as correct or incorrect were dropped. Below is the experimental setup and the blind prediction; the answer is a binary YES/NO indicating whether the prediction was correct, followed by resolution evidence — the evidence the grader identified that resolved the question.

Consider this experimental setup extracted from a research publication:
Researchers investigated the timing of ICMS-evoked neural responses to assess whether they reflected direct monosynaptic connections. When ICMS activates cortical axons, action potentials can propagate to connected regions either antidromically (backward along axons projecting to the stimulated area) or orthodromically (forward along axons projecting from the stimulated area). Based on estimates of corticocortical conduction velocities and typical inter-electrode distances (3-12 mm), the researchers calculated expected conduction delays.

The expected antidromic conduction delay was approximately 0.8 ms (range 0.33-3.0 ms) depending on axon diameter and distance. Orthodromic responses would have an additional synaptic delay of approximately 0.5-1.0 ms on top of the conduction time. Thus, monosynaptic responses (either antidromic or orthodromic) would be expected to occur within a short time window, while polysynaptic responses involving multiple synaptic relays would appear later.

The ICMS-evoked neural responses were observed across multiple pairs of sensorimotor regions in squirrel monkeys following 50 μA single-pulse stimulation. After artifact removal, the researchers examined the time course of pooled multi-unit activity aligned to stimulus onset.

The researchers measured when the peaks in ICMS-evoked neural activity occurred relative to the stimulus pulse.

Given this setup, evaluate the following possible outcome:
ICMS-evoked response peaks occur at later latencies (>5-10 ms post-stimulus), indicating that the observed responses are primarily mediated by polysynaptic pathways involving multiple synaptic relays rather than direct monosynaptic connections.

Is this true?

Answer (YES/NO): NO